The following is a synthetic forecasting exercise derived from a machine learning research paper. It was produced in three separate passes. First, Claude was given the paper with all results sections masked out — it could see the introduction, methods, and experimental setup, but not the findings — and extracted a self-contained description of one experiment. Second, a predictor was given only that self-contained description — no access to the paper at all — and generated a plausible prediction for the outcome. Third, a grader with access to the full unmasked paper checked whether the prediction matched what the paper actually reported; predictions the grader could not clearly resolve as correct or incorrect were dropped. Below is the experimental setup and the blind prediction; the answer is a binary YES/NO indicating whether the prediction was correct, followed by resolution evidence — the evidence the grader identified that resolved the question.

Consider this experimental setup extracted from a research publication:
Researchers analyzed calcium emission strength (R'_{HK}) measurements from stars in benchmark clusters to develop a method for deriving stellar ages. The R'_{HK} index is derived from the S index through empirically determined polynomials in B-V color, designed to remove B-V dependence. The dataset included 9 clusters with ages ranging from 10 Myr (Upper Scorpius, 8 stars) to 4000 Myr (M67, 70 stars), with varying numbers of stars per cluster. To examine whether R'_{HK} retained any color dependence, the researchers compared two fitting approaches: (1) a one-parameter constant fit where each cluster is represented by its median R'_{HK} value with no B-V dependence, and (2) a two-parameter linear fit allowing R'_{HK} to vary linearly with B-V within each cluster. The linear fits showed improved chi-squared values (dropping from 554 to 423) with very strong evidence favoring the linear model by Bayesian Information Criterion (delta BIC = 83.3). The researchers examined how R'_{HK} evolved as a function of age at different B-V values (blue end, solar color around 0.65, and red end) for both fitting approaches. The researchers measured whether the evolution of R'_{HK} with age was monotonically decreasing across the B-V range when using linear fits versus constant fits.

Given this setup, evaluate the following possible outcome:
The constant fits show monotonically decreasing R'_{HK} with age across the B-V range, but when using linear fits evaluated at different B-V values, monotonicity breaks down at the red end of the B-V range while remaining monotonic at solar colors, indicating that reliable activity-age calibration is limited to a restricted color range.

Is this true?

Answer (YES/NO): NO